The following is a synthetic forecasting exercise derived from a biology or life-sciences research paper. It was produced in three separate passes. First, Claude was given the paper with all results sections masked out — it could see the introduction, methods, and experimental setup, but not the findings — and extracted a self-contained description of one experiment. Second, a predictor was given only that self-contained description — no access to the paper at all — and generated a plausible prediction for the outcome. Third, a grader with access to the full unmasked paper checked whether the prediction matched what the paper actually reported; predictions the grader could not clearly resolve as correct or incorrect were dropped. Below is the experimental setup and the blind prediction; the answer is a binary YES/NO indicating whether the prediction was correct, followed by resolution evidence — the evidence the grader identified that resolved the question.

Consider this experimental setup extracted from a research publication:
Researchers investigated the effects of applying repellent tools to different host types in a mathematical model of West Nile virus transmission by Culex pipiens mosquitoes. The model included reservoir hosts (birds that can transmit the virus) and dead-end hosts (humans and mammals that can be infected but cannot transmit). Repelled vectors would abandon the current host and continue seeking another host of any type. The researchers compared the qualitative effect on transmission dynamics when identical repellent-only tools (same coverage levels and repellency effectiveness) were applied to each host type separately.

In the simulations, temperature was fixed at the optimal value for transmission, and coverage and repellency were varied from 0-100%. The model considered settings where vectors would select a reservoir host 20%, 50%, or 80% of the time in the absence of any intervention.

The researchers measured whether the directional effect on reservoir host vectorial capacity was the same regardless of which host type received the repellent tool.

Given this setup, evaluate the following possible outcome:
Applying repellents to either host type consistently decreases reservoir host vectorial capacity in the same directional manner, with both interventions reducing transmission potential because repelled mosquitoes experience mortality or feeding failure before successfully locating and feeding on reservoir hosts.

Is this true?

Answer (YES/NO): NO